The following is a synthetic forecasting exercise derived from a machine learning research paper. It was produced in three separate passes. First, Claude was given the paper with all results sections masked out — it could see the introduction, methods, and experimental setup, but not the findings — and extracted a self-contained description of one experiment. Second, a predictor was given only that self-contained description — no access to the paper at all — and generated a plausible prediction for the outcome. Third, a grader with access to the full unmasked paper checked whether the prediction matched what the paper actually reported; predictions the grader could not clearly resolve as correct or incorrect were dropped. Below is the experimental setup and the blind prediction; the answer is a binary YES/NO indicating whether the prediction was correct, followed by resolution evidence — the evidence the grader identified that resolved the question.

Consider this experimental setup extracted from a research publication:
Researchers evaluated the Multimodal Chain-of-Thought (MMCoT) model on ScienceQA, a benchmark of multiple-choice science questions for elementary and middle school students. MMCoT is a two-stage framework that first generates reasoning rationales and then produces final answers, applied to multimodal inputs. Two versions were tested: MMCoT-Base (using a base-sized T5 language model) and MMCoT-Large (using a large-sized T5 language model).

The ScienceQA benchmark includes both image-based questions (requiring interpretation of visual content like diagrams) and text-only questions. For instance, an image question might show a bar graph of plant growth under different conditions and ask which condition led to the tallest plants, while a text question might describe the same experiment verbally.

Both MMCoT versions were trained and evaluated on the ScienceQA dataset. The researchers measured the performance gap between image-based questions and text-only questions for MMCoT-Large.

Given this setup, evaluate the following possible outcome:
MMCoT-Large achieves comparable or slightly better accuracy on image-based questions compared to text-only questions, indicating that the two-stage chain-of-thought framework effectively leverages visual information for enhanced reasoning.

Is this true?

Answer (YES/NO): NO